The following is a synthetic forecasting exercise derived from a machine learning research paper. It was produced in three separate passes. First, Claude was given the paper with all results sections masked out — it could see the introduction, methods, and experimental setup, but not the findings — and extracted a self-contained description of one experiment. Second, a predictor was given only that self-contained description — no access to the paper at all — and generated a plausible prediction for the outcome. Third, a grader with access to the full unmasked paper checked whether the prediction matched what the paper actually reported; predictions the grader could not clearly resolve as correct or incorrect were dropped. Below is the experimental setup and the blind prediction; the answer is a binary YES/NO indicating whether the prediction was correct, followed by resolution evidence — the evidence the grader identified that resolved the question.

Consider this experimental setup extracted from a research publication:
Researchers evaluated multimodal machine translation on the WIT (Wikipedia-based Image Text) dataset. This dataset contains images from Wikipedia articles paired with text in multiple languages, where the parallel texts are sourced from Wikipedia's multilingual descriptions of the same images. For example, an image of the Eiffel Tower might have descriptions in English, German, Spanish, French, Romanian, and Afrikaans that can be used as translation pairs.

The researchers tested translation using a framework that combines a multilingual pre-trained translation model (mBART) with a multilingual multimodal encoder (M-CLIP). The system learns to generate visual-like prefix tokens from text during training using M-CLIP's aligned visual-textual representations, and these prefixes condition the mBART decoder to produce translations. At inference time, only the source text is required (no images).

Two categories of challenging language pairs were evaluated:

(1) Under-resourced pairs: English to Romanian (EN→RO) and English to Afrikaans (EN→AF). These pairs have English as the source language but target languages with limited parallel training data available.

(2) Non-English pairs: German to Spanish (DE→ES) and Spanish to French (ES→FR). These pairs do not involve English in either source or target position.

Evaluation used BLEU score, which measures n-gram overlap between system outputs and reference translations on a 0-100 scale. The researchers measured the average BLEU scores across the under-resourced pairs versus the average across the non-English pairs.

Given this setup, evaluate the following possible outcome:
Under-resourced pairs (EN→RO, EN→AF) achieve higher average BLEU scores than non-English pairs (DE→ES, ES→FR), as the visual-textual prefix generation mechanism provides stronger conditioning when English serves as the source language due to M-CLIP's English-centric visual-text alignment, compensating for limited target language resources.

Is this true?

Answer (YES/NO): YES